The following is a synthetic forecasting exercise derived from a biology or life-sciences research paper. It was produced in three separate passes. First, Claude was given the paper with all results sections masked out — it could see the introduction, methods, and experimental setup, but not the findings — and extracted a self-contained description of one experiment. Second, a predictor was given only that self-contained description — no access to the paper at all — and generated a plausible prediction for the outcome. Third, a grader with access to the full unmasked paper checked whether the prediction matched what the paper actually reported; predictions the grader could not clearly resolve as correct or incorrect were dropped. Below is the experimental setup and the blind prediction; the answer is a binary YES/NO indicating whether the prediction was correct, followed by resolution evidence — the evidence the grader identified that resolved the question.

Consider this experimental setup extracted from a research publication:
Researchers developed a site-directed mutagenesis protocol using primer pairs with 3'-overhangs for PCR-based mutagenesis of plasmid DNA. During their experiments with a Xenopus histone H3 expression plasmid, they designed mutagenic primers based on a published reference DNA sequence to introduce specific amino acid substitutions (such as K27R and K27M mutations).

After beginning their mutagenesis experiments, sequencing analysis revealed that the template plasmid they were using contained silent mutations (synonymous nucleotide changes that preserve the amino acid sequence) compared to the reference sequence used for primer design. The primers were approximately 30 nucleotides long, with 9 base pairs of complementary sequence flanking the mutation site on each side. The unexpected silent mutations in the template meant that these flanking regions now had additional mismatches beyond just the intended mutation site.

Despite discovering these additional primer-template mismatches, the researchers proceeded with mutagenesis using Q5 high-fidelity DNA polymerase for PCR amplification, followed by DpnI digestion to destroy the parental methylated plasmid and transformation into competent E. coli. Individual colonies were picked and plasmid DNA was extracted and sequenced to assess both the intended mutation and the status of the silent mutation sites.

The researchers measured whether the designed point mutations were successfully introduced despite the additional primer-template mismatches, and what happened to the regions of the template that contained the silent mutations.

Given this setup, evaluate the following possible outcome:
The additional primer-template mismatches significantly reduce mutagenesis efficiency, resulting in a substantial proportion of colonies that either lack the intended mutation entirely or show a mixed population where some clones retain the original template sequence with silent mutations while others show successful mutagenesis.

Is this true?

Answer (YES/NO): NO